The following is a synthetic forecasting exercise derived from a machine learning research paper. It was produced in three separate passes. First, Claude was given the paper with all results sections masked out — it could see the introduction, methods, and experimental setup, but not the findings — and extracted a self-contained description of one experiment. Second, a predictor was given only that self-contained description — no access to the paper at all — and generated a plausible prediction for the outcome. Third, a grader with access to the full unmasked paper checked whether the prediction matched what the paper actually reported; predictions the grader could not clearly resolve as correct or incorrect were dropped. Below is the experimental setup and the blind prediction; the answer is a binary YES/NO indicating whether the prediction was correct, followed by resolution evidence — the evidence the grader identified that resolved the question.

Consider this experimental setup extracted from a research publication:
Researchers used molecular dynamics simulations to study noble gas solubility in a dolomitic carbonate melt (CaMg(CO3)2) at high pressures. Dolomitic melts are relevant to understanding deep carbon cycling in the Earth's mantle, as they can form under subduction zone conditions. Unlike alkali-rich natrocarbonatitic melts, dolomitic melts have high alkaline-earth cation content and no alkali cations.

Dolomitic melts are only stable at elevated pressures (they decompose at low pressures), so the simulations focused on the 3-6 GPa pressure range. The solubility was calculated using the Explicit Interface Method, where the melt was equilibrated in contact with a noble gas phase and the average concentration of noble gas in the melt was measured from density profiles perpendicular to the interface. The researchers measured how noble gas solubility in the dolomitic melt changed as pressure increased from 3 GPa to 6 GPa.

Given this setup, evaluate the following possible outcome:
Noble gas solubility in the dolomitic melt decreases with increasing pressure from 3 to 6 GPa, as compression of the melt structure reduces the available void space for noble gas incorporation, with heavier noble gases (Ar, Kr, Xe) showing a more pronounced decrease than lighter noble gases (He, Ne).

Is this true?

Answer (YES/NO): NO